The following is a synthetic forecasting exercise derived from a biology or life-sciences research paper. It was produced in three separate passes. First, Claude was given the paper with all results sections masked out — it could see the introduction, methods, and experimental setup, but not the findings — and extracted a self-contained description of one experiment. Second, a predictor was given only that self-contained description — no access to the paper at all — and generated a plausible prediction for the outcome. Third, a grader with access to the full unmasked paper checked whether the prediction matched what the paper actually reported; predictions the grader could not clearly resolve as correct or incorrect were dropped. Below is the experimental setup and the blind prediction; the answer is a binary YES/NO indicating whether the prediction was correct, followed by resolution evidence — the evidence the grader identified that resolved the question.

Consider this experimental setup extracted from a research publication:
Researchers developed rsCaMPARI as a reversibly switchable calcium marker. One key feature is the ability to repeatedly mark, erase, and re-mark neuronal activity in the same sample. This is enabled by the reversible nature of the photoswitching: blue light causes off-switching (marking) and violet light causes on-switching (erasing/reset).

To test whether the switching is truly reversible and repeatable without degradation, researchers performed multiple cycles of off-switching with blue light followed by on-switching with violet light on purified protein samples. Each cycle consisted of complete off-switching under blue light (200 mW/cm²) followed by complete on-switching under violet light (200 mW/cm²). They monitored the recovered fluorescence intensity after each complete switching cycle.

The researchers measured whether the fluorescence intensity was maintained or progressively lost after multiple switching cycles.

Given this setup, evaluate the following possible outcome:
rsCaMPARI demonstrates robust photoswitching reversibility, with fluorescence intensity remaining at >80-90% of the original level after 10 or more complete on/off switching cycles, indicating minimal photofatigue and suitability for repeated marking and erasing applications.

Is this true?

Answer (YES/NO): NO